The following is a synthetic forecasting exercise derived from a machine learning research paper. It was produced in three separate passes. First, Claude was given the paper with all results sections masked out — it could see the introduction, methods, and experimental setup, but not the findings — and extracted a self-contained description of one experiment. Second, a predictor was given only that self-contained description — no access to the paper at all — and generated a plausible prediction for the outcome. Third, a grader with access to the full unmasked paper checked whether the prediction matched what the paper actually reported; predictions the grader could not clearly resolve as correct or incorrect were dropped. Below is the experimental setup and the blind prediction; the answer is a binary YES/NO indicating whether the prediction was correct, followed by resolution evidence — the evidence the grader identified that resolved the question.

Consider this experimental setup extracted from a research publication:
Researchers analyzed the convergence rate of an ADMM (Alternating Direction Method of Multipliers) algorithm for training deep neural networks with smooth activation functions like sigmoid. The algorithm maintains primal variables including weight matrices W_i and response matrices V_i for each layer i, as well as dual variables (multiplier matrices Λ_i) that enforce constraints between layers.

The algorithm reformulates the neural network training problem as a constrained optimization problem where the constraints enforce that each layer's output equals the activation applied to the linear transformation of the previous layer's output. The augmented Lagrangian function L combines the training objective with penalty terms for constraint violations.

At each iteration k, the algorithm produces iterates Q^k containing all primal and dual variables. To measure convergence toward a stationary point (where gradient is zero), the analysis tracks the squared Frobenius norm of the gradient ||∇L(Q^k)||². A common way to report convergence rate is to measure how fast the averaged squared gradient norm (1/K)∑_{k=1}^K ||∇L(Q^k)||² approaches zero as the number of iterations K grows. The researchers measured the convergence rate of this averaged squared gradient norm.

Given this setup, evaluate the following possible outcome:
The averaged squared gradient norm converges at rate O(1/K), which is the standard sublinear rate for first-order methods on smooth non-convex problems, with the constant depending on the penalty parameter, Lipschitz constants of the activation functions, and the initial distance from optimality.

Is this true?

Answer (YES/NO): NO